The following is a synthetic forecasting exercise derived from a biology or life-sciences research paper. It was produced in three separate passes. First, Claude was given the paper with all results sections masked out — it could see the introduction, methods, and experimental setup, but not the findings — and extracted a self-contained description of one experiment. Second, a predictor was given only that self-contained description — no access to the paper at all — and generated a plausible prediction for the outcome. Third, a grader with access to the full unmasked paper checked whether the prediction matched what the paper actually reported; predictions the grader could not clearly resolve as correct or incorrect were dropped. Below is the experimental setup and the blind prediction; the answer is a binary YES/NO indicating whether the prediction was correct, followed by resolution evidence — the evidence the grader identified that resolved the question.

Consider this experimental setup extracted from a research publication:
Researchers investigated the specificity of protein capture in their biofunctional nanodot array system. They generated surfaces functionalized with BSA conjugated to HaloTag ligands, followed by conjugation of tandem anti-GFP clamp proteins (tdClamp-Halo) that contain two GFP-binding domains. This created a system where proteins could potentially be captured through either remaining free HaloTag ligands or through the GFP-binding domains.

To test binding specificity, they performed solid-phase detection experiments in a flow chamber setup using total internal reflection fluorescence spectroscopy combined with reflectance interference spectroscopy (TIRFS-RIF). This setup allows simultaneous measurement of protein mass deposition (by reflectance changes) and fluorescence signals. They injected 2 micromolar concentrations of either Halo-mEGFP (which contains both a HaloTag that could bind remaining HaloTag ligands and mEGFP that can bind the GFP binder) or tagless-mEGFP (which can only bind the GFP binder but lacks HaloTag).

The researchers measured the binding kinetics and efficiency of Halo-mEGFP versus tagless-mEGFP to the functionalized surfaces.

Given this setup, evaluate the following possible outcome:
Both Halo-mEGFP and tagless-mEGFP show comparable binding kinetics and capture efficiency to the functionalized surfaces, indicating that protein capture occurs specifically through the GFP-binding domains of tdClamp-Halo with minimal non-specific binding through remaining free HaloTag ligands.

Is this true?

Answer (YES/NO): NO